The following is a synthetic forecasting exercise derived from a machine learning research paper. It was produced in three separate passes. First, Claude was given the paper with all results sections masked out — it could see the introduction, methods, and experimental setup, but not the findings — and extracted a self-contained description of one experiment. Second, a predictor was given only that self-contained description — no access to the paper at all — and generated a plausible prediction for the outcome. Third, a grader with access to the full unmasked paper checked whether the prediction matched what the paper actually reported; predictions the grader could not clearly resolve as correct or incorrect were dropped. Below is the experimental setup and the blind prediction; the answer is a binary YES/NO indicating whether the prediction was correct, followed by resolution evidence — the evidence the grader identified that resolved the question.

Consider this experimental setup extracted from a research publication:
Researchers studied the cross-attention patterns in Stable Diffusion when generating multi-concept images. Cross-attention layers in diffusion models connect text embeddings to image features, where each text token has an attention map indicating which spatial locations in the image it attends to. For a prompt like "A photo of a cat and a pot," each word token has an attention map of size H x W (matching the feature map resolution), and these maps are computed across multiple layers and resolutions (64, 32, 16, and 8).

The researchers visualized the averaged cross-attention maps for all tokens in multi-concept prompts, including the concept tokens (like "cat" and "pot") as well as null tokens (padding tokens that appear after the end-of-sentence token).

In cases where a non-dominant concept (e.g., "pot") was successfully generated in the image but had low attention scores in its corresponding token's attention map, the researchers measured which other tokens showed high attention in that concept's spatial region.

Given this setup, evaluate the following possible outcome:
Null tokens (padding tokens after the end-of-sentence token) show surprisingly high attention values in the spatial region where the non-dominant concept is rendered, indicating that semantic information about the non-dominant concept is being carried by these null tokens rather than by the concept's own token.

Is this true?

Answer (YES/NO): YES